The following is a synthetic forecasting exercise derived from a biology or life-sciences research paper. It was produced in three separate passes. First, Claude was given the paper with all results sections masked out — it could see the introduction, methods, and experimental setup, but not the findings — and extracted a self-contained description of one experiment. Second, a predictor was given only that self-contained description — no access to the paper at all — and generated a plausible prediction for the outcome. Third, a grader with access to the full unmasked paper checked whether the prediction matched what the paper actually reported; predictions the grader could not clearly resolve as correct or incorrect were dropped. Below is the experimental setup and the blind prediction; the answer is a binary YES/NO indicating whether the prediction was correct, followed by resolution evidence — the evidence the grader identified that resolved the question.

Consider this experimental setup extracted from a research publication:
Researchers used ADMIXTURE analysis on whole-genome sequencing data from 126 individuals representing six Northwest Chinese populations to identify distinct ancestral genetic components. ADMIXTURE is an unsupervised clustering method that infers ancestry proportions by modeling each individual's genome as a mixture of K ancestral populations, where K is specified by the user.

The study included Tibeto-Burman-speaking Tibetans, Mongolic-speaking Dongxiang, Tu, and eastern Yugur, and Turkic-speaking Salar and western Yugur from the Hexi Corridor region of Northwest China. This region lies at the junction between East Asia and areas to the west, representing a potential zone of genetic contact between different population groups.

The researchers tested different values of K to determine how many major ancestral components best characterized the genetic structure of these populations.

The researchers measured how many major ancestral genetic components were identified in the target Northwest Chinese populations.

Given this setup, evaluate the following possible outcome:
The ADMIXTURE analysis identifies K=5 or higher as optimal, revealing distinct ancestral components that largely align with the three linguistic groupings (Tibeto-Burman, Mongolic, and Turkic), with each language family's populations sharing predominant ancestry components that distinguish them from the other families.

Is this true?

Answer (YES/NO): NO